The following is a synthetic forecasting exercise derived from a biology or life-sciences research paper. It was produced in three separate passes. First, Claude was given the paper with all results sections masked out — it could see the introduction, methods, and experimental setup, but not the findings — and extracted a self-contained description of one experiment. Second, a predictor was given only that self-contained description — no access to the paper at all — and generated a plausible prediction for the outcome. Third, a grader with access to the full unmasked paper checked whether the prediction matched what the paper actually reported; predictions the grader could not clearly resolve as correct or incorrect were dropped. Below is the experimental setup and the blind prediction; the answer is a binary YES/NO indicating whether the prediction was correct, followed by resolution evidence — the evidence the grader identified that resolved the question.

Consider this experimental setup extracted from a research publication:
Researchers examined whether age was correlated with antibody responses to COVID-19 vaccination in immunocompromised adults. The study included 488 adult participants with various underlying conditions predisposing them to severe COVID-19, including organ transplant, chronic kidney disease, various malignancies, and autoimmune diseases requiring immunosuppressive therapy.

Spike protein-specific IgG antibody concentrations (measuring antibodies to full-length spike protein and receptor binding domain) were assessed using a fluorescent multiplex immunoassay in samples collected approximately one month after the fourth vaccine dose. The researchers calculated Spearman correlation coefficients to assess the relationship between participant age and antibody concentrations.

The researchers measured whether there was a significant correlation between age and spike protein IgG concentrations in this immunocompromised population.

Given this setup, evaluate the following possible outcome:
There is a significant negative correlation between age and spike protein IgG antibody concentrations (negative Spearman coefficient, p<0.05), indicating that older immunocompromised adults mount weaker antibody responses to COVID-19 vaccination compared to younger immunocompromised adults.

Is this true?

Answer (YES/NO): NO